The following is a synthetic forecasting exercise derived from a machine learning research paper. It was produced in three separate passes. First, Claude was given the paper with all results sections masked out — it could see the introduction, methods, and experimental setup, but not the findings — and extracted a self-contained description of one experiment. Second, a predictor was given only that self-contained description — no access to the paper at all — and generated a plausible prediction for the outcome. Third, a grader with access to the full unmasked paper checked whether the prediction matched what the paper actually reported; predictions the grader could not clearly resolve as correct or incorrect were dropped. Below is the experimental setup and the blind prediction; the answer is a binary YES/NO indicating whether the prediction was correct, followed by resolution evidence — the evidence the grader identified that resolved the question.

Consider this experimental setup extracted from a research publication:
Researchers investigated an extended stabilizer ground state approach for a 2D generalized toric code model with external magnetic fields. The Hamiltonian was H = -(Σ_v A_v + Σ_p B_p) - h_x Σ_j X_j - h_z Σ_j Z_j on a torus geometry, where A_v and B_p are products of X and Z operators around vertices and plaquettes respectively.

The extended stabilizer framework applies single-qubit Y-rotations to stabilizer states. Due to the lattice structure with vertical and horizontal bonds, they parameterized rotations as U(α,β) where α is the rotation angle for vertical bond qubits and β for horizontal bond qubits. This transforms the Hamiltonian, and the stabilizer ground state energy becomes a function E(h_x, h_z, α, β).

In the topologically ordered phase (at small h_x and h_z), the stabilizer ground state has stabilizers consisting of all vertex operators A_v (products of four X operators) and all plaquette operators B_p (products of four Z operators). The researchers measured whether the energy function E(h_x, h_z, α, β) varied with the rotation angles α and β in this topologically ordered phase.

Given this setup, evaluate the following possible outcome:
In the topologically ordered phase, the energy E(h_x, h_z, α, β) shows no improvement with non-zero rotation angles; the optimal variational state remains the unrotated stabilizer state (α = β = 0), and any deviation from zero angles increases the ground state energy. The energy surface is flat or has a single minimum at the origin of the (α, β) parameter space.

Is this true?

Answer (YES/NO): NO